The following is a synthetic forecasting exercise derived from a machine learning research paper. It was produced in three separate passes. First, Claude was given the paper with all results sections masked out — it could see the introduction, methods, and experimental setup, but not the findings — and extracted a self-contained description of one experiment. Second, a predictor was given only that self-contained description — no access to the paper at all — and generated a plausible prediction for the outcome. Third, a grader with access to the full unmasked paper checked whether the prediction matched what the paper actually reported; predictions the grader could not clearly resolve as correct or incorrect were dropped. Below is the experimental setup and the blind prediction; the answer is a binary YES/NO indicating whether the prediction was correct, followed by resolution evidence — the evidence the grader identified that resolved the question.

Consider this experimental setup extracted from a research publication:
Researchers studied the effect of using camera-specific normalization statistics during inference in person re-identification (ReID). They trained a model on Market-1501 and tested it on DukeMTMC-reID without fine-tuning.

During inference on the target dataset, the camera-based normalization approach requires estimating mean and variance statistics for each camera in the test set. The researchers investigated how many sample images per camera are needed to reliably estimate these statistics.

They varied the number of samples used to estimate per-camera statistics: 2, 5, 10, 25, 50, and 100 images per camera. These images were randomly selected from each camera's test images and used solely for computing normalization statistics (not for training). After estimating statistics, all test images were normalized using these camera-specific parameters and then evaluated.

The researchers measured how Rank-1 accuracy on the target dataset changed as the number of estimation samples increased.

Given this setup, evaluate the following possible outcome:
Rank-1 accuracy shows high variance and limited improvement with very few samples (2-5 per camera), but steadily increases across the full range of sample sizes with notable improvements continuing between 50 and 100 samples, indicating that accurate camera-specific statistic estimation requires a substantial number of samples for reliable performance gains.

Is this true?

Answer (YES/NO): NO